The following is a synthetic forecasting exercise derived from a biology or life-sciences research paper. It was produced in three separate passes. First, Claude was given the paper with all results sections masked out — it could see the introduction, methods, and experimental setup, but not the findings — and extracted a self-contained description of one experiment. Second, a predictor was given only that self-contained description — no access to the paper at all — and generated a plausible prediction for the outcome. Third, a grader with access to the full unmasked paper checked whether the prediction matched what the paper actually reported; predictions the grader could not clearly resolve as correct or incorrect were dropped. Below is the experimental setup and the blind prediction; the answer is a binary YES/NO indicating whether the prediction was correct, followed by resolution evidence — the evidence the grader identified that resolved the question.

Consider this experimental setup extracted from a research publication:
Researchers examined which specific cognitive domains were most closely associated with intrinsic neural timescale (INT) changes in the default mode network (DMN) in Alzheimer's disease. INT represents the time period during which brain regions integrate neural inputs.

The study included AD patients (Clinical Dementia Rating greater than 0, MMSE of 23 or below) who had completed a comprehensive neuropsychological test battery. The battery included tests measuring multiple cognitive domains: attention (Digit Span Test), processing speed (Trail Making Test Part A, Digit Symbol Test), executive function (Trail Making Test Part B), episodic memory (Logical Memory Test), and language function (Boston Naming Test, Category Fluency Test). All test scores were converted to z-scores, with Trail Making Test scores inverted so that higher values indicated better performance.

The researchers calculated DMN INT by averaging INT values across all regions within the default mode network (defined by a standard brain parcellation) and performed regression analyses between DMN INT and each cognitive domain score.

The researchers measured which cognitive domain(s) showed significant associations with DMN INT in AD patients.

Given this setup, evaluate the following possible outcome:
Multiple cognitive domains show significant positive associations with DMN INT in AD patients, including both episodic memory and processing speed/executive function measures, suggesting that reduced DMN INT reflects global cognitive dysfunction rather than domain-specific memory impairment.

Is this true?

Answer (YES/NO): NO